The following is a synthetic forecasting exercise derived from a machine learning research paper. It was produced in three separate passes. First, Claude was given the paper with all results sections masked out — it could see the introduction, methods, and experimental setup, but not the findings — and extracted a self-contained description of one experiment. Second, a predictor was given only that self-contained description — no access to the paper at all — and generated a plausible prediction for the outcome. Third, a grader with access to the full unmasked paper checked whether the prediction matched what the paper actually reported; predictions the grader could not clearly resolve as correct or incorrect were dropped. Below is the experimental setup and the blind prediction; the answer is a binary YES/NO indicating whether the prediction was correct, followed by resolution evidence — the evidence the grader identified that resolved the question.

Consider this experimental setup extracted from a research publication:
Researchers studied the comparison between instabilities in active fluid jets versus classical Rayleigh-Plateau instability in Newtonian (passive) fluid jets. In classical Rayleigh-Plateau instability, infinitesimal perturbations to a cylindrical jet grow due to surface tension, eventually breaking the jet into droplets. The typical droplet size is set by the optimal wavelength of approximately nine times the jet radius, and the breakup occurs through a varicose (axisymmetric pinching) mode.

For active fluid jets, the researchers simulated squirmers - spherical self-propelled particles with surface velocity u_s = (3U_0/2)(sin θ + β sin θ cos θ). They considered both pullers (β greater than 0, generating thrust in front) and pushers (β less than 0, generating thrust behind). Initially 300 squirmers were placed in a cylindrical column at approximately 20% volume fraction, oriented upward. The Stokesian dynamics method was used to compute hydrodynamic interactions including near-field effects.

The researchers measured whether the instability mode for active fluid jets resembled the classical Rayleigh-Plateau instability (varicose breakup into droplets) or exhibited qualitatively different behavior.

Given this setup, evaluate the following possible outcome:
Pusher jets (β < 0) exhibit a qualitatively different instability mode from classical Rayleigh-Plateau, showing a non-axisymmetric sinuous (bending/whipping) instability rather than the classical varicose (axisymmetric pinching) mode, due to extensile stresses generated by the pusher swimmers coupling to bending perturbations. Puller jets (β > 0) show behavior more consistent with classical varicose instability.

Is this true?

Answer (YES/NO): YES